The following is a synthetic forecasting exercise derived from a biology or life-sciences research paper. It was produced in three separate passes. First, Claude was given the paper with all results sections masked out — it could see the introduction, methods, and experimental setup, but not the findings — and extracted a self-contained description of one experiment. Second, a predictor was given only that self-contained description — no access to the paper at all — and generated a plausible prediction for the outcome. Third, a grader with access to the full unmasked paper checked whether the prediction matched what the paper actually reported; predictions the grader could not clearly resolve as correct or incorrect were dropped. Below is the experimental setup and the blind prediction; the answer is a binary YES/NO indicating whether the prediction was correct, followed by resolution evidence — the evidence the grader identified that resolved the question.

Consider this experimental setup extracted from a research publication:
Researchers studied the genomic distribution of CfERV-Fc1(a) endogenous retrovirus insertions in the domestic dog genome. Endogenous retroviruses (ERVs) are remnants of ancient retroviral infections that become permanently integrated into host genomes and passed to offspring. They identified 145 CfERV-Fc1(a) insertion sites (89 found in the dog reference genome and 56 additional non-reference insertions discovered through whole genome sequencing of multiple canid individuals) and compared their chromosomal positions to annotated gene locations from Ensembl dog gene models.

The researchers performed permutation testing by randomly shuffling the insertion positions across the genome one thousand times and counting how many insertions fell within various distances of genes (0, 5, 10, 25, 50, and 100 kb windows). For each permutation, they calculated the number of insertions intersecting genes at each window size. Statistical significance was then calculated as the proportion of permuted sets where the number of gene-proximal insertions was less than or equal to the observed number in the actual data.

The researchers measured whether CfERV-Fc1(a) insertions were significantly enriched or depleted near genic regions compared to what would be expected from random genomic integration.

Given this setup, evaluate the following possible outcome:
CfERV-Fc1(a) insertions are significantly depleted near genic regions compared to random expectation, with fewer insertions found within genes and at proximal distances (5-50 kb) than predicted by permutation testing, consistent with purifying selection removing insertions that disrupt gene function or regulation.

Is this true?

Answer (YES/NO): NO